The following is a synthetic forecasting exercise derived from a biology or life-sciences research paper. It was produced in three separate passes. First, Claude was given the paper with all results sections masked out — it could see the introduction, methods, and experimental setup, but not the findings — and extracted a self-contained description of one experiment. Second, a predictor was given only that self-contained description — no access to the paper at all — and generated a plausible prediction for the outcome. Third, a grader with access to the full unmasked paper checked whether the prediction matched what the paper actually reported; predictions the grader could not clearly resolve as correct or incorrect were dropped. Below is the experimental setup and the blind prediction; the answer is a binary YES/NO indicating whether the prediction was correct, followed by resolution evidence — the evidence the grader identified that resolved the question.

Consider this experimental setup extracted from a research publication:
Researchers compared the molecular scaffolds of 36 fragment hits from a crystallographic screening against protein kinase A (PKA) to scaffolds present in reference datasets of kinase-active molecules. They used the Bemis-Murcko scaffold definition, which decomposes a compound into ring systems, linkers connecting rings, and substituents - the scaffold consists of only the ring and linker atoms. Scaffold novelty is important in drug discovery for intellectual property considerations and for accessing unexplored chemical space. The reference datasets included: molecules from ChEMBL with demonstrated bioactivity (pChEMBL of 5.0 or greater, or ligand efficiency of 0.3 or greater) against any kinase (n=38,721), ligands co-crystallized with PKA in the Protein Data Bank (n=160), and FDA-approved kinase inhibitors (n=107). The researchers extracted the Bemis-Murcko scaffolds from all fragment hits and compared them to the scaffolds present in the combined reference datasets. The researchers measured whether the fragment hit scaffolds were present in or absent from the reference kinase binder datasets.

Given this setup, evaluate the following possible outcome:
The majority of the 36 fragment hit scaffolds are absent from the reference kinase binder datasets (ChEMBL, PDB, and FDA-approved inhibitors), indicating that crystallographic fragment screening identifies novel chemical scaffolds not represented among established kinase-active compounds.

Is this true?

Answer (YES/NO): YES